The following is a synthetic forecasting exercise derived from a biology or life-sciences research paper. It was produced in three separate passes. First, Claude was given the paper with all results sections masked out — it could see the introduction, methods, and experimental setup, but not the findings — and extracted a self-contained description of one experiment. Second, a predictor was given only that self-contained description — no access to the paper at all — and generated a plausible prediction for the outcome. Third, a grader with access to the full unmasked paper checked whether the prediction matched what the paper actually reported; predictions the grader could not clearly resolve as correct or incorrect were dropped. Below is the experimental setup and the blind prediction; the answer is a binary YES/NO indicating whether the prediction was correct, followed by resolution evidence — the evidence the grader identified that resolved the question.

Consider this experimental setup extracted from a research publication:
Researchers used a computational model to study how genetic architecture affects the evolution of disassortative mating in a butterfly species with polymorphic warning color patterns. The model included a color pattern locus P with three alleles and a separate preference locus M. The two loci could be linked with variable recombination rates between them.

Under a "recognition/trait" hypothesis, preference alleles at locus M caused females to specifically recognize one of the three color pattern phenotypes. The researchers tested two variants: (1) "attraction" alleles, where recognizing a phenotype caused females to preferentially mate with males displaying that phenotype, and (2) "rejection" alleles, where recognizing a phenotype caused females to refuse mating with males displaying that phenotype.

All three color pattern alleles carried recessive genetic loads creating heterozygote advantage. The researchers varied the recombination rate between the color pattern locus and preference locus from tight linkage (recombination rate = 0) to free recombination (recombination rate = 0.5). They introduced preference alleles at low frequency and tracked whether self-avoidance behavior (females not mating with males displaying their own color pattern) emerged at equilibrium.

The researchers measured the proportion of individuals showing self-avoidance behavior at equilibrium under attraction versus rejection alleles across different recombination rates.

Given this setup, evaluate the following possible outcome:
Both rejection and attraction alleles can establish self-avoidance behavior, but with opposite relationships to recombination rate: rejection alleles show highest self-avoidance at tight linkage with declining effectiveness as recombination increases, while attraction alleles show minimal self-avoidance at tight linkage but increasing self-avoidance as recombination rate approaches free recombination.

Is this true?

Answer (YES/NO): NO